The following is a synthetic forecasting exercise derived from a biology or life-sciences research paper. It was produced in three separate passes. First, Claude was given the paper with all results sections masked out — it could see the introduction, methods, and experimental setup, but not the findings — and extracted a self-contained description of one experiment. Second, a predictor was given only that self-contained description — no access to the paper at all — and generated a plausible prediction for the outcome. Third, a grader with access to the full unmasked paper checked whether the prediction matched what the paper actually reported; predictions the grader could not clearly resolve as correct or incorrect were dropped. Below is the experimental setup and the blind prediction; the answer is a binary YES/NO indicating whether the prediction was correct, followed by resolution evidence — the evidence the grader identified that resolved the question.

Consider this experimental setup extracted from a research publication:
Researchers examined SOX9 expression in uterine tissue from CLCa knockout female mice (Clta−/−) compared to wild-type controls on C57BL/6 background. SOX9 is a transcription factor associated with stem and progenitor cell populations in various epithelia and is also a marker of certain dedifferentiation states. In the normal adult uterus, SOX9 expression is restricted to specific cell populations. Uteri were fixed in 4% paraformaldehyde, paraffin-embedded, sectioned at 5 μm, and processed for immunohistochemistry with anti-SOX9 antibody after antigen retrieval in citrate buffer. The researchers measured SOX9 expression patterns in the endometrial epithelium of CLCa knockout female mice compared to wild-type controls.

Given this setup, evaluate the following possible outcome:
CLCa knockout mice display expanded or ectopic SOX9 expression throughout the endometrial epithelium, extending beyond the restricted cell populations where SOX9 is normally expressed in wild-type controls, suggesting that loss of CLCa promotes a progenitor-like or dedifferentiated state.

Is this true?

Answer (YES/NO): NO